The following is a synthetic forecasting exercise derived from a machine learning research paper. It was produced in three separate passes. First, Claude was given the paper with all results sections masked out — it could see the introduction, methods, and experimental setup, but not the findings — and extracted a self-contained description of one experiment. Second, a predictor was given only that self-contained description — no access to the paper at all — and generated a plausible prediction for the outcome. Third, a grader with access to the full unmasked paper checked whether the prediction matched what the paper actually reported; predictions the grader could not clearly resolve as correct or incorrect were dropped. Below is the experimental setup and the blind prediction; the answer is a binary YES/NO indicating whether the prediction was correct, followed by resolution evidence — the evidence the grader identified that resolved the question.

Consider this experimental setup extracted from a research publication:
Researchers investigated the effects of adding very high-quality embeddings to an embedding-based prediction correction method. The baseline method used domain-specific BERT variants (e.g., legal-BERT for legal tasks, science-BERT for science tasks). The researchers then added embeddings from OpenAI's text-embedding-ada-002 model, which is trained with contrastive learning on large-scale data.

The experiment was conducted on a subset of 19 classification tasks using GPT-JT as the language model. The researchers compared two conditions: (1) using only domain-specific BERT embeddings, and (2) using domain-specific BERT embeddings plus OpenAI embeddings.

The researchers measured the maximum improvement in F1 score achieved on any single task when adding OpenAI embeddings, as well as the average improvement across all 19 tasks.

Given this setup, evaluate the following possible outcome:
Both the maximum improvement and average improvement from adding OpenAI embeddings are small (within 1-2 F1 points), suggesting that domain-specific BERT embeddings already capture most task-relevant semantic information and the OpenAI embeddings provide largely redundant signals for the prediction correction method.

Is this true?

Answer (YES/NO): NO